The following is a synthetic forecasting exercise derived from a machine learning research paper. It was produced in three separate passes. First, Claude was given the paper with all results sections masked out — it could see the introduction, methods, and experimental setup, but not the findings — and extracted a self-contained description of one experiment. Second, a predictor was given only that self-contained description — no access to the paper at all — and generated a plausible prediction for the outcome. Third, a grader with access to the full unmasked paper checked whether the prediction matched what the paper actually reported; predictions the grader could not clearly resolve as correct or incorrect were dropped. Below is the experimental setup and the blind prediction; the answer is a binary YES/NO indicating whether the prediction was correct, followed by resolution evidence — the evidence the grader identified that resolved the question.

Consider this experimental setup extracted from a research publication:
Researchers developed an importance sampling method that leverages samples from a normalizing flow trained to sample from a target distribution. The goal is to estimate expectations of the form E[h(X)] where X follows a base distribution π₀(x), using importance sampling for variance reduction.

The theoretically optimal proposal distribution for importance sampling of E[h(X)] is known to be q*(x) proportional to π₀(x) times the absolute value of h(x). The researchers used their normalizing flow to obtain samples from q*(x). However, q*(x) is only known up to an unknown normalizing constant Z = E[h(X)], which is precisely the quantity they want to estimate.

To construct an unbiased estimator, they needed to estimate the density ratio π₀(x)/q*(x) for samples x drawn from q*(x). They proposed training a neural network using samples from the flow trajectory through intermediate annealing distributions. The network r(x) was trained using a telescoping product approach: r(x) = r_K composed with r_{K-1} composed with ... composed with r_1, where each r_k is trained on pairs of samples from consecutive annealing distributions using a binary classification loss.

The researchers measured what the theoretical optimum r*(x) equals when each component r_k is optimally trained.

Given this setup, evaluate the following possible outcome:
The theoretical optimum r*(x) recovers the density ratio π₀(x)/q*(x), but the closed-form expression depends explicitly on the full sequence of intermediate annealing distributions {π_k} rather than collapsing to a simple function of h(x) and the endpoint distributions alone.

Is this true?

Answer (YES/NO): NO